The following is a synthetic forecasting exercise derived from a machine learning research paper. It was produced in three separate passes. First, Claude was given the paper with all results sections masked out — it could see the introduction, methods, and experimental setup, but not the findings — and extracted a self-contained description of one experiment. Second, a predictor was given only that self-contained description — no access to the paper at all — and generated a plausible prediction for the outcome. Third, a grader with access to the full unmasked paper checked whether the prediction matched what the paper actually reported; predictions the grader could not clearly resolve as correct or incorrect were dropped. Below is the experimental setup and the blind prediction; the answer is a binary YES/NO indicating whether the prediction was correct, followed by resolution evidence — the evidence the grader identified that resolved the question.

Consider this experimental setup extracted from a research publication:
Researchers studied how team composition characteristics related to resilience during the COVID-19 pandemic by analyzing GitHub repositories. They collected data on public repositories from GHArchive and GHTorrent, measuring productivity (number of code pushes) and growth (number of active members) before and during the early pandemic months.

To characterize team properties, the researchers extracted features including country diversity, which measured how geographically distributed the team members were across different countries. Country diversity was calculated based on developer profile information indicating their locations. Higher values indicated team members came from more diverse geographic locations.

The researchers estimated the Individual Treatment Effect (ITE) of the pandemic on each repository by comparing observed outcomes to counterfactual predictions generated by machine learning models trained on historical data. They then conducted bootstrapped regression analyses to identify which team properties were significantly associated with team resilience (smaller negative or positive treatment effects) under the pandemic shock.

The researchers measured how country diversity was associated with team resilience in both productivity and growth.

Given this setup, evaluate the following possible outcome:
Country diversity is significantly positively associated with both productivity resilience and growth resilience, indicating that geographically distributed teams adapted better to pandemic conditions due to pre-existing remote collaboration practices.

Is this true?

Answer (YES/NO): NO